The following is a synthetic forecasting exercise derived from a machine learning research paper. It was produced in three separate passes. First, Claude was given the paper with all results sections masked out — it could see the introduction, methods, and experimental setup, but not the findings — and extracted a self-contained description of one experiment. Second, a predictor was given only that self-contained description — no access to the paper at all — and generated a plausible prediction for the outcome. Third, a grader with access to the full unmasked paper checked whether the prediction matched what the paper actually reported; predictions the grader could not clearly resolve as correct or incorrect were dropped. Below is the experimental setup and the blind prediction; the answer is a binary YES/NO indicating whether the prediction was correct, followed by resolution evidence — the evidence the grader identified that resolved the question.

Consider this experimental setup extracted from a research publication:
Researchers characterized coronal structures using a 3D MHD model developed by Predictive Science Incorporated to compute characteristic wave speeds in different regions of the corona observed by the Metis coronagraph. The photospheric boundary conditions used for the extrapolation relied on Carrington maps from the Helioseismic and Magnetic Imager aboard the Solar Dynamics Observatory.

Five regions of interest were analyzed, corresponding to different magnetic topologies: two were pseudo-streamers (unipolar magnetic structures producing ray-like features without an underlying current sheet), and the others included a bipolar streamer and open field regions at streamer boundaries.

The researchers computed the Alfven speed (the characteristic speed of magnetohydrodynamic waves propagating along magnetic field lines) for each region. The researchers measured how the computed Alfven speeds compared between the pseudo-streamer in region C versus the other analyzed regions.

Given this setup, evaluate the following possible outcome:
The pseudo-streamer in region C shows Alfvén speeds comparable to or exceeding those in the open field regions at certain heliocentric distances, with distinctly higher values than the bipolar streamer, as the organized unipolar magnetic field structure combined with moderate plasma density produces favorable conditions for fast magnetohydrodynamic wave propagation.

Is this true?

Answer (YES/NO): YES